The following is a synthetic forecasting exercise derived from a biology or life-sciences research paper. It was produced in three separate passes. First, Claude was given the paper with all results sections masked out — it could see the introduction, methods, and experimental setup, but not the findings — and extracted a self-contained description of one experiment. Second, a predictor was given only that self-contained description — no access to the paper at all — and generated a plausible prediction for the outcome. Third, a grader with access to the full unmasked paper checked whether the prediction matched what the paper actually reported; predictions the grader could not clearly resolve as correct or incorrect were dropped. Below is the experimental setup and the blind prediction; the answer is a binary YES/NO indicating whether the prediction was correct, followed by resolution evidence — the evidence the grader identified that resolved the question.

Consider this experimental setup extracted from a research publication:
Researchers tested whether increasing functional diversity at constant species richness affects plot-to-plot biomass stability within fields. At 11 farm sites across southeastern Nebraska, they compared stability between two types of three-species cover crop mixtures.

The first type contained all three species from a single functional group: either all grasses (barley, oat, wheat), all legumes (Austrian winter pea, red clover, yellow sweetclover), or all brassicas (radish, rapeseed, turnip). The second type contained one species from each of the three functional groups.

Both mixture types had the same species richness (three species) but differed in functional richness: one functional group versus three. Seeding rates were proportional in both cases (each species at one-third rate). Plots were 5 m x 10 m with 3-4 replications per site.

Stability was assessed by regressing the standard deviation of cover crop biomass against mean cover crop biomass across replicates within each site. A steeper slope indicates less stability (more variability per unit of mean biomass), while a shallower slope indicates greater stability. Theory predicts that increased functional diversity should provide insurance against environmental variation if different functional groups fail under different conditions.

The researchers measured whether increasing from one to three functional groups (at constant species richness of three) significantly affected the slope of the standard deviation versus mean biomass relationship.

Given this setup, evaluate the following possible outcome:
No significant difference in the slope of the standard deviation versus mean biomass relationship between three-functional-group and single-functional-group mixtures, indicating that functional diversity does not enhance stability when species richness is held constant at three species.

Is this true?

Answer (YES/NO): YES